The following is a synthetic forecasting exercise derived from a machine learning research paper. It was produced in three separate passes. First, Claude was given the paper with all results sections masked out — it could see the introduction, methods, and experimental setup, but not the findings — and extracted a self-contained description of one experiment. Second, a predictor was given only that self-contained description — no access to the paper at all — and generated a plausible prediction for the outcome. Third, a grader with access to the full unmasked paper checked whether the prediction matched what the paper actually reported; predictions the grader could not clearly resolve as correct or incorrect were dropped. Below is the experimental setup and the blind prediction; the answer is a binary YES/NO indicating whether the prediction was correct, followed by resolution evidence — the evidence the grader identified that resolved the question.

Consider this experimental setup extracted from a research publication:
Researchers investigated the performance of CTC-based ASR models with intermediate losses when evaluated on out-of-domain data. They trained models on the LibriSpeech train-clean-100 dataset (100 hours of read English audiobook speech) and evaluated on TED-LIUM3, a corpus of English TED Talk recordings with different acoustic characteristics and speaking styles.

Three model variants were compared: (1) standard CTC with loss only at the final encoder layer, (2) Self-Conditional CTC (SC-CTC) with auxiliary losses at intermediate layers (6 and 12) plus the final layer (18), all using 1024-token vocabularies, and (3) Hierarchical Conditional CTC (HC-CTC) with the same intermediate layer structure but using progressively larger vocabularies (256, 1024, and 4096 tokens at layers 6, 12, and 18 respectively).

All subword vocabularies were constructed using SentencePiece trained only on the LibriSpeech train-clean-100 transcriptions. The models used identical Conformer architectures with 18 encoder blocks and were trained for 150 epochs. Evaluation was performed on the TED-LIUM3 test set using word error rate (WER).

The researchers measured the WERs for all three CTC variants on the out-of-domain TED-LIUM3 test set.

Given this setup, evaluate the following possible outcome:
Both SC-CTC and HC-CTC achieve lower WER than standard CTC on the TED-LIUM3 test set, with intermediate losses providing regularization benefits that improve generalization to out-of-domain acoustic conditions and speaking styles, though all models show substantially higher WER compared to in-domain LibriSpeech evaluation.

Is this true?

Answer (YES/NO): YES